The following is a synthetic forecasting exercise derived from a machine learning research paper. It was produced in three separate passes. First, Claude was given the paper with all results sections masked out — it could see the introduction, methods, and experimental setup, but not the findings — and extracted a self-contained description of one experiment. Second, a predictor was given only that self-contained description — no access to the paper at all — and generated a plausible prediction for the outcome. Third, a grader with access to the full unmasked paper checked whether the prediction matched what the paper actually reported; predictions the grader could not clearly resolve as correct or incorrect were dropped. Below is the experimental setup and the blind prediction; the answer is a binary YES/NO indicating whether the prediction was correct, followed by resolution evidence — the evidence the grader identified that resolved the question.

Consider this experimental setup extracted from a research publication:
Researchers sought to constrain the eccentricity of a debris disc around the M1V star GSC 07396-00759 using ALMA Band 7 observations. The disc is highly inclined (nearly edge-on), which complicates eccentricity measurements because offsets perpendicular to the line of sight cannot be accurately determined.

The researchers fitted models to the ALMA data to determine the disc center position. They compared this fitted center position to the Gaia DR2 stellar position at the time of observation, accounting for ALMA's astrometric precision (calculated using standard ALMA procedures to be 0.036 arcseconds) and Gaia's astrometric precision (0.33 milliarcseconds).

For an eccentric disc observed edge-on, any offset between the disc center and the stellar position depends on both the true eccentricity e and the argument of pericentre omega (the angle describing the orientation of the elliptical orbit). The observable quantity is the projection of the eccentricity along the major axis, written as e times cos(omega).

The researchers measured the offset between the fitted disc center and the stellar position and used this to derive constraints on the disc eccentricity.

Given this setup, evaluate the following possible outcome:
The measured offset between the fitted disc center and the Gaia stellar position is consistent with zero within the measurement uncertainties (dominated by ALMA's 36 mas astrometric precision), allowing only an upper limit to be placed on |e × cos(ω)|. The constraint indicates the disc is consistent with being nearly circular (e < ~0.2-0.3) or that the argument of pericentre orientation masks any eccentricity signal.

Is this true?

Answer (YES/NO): YES